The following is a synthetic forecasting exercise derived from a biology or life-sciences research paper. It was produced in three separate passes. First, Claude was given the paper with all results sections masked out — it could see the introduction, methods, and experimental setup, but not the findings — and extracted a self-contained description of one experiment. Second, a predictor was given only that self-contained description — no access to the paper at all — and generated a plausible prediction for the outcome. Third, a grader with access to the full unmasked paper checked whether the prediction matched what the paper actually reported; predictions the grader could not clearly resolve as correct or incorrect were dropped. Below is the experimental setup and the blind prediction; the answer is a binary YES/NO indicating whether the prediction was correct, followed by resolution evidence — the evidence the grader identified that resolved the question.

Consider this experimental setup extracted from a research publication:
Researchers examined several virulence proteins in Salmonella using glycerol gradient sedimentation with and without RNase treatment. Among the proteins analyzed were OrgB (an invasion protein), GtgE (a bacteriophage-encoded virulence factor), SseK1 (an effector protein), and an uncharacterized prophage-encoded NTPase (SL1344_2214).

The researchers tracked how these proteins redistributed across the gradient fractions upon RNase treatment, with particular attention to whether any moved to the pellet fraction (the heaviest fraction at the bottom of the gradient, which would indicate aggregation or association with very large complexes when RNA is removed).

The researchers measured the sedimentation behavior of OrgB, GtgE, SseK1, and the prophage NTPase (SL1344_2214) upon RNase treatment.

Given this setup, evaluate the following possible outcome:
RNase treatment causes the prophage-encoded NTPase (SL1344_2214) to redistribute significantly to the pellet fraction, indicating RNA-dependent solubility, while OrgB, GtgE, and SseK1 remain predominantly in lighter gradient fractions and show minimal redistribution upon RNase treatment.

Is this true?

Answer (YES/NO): NO